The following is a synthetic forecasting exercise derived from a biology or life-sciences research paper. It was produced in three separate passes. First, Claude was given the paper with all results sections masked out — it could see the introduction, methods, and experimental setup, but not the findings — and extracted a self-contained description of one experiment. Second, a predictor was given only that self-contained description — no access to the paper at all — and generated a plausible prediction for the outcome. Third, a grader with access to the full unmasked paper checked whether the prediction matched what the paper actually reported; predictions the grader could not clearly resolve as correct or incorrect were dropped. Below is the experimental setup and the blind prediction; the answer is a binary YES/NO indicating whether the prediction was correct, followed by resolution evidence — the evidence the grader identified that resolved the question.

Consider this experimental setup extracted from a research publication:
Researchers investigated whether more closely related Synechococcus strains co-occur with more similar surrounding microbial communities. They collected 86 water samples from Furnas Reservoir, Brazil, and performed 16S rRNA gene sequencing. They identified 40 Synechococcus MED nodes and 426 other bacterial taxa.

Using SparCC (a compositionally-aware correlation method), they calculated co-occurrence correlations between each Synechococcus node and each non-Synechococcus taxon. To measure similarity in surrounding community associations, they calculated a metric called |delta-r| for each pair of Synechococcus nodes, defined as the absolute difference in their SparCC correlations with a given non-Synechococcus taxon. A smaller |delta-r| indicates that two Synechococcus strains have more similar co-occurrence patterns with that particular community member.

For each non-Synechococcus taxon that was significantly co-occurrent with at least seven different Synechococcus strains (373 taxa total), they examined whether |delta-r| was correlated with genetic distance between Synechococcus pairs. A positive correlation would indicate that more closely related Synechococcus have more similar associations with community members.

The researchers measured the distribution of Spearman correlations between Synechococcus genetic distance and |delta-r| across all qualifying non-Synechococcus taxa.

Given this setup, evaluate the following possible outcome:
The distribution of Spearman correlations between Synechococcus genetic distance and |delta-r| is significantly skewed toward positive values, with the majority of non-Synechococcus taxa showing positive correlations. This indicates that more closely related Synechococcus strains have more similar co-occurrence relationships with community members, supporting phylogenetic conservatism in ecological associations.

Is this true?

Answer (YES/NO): YES